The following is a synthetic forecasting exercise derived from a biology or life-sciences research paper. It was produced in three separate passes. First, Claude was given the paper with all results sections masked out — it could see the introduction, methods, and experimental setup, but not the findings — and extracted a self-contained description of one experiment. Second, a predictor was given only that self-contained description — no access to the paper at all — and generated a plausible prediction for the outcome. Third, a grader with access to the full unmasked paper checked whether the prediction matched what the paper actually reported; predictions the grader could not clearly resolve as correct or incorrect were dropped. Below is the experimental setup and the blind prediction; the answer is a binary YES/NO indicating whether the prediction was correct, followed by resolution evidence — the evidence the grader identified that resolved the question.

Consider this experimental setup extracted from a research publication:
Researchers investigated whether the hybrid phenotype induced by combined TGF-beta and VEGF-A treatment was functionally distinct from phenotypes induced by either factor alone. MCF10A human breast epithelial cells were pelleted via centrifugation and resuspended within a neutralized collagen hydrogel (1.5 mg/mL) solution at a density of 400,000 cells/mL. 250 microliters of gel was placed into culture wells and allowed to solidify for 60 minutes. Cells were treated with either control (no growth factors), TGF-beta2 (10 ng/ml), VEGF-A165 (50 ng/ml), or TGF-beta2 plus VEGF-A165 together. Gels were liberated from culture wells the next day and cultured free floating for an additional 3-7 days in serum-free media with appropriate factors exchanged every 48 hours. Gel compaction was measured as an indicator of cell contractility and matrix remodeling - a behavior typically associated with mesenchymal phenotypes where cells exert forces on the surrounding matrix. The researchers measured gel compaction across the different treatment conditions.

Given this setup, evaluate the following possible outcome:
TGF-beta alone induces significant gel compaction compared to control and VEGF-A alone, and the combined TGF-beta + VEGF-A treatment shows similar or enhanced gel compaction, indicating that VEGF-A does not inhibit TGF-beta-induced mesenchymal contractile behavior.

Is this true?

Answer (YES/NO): NO